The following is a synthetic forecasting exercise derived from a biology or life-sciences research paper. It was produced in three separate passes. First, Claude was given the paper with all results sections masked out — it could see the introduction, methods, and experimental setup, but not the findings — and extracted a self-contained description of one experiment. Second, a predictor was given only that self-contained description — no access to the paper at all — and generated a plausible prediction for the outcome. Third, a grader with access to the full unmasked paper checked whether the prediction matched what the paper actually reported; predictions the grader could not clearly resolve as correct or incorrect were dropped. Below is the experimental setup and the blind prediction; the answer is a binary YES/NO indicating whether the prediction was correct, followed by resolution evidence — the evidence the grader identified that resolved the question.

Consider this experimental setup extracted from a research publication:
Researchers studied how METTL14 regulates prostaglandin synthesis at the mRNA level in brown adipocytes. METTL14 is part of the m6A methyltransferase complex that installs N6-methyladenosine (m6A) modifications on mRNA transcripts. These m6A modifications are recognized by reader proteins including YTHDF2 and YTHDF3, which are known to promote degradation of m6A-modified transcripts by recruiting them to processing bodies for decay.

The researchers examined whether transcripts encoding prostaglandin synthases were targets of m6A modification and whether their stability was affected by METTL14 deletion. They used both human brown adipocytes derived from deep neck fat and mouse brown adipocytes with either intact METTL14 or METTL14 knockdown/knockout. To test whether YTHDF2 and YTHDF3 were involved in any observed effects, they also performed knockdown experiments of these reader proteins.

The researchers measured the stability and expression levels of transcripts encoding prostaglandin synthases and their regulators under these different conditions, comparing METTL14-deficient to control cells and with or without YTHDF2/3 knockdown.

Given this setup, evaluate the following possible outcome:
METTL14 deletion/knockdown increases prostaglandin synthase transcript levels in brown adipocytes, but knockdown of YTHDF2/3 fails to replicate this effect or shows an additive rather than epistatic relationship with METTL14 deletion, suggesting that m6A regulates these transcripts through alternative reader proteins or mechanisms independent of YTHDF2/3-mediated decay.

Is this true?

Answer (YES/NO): NO